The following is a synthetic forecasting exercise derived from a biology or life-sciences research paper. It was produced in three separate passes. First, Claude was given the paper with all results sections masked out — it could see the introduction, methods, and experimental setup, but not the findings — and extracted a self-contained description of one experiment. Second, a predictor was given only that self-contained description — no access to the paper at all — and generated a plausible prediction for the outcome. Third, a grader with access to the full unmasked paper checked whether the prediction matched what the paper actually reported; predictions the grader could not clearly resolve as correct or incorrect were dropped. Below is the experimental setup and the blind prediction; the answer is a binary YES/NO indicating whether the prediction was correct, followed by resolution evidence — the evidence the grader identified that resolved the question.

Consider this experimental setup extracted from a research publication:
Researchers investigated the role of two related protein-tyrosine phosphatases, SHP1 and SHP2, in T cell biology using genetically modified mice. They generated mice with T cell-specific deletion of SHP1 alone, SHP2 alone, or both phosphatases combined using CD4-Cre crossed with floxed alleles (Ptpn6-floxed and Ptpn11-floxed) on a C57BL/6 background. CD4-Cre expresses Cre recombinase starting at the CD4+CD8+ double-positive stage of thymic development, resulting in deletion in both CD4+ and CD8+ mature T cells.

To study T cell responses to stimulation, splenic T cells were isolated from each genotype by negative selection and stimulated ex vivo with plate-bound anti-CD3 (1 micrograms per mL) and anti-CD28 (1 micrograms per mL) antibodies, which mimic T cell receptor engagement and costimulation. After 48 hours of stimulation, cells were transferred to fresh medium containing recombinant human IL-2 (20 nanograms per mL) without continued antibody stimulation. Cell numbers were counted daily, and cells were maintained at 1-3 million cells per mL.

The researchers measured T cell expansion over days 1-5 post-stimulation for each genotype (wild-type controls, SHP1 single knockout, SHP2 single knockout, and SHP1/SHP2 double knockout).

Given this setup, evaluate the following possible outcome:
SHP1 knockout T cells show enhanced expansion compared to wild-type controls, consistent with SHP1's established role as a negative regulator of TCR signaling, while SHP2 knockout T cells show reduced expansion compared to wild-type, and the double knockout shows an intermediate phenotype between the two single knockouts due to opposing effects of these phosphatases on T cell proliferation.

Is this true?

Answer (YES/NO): NO